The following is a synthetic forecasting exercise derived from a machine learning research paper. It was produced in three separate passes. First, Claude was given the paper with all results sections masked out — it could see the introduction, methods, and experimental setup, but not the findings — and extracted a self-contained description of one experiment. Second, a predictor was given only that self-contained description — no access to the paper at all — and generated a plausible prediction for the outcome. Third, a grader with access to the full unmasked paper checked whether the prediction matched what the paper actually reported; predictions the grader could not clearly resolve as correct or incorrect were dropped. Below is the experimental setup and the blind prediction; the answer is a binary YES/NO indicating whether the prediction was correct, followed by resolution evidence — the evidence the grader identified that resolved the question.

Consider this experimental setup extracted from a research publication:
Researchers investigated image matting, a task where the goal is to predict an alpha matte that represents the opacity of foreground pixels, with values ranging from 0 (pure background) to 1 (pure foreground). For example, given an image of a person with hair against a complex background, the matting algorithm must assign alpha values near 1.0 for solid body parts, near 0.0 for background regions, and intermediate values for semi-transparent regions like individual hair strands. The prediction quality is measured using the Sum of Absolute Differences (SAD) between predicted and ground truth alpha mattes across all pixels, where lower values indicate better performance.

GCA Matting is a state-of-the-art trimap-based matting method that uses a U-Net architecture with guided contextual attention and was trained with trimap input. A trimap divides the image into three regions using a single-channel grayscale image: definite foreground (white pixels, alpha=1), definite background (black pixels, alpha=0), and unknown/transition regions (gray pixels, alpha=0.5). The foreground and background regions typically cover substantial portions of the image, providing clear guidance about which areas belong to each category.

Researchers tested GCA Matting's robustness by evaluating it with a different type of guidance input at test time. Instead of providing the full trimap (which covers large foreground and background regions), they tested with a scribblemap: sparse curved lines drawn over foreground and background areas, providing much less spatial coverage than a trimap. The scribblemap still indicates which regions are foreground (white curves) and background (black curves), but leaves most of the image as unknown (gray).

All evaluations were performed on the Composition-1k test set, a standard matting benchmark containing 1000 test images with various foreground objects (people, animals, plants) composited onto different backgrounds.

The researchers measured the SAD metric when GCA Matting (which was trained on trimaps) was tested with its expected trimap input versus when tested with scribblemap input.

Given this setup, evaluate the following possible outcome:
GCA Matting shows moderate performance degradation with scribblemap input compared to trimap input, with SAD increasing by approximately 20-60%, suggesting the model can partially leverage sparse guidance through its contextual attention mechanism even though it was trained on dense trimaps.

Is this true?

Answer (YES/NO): YES